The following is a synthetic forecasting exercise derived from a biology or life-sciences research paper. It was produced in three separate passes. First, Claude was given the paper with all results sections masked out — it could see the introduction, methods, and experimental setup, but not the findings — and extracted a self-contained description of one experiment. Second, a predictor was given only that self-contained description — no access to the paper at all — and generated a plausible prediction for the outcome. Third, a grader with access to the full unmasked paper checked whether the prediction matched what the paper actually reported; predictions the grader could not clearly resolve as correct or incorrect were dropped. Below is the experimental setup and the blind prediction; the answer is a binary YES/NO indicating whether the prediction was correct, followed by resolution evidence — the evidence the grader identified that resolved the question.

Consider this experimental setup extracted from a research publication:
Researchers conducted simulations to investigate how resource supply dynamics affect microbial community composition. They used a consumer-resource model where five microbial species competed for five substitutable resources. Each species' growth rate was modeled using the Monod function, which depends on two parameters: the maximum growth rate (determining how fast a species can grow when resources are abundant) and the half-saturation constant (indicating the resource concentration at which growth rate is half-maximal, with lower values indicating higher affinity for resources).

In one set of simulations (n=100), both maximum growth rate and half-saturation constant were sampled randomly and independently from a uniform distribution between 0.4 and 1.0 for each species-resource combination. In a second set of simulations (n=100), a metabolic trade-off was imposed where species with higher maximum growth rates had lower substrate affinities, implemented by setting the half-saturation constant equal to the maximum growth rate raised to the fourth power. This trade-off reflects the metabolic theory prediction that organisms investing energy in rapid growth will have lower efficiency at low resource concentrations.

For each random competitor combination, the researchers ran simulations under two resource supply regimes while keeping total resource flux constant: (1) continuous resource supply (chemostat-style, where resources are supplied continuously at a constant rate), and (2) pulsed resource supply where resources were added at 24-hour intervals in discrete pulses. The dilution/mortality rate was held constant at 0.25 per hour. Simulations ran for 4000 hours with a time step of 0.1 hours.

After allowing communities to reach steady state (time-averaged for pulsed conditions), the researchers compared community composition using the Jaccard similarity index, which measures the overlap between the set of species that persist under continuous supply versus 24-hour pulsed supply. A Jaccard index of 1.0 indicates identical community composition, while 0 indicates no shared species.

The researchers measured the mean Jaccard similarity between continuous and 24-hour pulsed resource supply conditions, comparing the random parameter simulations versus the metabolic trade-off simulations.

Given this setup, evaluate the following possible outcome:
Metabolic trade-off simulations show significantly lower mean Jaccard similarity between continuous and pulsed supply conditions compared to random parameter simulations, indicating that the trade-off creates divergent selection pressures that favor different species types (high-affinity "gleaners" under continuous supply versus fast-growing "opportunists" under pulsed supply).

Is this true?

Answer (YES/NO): YES